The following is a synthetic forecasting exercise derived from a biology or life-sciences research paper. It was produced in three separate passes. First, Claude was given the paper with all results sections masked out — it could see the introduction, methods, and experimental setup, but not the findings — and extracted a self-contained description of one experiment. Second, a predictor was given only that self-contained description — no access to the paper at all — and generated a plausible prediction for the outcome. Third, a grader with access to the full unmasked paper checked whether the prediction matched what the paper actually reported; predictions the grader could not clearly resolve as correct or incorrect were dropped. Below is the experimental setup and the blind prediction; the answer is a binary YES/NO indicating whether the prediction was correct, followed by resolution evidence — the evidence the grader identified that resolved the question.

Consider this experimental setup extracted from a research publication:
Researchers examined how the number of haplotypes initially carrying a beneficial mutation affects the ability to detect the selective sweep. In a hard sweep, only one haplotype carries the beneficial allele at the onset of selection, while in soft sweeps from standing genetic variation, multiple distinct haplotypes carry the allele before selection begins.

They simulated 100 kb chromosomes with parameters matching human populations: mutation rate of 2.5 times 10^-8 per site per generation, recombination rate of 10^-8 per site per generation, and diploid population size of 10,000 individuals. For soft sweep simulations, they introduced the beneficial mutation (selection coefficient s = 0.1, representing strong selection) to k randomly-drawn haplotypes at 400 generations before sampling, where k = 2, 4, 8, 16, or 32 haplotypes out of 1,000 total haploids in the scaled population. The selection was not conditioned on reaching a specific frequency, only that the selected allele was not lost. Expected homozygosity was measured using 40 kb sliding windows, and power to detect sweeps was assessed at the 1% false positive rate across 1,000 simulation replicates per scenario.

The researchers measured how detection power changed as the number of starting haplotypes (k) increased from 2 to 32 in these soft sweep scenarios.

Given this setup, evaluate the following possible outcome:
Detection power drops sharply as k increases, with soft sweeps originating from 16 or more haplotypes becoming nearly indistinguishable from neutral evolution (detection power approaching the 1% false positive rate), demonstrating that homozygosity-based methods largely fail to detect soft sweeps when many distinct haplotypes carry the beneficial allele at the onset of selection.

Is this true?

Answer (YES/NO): NO